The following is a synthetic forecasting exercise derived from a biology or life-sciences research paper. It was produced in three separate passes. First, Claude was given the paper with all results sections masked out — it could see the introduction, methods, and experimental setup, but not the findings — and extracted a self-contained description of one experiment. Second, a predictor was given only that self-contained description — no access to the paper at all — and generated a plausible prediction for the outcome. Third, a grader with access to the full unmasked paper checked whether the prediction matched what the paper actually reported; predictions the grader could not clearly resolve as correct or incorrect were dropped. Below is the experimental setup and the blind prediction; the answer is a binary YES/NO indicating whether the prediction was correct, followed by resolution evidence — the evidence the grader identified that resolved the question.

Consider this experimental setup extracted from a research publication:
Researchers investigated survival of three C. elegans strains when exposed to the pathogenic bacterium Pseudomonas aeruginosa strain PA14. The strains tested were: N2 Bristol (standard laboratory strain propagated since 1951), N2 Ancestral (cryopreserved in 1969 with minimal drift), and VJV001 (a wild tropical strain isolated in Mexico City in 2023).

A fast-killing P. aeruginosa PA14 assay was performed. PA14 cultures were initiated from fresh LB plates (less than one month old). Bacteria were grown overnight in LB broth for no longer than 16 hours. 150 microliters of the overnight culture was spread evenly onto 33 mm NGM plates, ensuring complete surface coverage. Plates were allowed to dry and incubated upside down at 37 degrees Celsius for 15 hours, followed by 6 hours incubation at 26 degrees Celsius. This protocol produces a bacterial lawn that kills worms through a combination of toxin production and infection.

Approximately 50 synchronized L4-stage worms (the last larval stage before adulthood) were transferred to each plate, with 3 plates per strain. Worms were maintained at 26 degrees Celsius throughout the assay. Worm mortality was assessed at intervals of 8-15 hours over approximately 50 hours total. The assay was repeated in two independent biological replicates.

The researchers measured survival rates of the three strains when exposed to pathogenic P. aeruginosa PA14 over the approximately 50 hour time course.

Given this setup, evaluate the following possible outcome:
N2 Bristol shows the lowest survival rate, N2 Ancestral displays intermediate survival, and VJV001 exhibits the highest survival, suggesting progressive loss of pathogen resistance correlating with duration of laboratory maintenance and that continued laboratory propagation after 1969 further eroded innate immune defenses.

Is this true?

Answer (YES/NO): NO